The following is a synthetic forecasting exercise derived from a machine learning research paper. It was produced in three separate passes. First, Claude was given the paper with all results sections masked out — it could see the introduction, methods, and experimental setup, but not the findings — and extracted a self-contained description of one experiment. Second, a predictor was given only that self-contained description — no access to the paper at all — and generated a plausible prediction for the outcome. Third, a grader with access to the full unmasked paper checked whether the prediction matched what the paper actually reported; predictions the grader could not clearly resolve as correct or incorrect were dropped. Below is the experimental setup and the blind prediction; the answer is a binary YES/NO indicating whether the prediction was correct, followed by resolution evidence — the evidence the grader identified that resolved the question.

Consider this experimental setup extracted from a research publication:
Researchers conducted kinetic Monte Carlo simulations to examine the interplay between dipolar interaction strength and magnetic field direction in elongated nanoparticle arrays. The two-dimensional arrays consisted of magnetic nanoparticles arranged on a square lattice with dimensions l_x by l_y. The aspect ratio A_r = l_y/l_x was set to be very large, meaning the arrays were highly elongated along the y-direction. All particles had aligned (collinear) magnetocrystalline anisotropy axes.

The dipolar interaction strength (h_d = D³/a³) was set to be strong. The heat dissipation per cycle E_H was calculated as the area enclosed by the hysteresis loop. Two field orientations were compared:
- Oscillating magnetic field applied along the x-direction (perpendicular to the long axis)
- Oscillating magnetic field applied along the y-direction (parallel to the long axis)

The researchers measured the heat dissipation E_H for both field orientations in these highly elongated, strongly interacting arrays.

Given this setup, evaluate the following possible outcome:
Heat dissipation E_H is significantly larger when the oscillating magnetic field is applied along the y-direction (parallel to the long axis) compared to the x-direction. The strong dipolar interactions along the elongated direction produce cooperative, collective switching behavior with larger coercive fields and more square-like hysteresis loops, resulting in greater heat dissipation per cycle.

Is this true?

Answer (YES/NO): YES